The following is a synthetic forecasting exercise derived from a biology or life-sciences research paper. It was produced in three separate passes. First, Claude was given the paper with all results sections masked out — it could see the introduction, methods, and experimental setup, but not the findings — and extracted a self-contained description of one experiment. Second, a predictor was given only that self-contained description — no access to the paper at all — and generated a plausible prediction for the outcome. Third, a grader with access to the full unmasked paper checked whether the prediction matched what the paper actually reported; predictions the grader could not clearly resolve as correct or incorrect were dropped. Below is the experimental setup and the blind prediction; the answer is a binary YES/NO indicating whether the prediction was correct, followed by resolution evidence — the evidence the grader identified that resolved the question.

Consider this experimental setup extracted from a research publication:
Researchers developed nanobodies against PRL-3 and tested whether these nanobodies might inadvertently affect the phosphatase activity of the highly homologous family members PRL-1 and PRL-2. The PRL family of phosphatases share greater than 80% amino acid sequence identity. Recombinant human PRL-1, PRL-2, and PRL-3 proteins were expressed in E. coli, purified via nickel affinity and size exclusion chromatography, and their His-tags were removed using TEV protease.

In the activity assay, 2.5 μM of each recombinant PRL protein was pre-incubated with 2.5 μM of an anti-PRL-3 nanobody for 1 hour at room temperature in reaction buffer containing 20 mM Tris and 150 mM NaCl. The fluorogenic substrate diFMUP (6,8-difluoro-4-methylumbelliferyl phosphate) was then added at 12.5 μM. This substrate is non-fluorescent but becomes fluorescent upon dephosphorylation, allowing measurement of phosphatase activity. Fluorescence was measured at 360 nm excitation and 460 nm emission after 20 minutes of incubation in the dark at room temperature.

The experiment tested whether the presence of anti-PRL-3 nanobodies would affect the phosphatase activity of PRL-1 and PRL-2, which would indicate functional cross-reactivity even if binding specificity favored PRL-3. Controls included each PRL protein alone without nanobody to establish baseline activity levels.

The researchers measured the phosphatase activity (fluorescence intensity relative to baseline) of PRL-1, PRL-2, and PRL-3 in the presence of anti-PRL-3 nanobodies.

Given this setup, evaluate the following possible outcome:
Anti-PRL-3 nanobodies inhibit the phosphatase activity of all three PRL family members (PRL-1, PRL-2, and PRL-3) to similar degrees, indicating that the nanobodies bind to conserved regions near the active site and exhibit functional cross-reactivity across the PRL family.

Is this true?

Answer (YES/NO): NO